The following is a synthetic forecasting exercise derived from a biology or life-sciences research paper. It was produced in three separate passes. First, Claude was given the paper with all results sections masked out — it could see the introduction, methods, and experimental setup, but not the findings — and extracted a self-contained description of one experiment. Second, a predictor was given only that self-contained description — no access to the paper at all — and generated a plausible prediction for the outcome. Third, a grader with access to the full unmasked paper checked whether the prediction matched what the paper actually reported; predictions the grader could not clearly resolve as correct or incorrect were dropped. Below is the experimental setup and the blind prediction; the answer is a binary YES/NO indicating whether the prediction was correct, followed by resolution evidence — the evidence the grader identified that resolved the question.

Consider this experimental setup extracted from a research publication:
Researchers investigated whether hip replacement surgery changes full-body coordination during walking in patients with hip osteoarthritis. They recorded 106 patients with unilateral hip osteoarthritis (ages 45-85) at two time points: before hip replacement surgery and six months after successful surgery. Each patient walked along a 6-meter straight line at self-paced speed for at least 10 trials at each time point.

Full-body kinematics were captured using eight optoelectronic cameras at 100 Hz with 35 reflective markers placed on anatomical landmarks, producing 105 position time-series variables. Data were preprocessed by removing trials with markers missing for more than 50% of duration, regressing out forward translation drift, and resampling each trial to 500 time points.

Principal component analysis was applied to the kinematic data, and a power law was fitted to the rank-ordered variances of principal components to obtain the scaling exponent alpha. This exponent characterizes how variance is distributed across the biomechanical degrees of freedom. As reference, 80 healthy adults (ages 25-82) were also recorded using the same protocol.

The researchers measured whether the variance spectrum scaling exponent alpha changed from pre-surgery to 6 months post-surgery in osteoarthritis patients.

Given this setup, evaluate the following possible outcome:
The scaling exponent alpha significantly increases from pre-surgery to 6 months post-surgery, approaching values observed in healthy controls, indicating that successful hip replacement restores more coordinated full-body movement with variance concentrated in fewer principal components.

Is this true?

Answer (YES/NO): YES